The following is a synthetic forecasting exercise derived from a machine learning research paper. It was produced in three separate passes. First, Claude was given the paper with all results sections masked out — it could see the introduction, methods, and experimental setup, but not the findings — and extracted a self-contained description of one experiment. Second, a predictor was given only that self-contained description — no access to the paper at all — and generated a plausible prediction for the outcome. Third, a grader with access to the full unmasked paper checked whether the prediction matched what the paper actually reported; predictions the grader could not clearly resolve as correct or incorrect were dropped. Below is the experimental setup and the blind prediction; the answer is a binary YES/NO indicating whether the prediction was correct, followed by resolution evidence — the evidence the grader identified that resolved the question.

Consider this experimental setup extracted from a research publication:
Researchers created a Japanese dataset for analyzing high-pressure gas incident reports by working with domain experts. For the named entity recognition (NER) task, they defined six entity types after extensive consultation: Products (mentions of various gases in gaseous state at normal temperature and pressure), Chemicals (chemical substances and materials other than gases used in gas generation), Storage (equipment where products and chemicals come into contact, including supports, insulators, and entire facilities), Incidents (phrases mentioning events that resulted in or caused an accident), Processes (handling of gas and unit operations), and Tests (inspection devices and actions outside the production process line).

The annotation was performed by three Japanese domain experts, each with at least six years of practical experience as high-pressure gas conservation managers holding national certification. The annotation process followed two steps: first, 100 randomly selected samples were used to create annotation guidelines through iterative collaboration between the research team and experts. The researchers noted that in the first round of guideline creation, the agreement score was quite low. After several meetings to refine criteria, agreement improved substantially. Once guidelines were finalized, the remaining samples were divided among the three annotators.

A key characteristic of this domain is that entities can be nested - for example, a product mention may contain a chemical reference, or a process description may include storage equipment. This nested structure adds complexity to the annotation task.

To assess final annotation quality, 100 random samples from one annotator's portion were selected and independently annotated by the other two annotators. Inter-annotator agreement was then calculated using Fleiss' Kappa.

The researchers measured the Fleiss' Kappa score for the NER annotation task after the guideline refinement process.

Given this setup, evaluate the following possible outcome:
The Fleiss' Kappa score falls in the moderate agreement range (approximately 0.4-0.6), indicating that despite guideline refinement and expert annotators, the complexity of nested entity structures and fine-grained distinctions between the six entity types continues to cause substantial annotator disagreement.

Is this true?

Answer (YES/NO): NO